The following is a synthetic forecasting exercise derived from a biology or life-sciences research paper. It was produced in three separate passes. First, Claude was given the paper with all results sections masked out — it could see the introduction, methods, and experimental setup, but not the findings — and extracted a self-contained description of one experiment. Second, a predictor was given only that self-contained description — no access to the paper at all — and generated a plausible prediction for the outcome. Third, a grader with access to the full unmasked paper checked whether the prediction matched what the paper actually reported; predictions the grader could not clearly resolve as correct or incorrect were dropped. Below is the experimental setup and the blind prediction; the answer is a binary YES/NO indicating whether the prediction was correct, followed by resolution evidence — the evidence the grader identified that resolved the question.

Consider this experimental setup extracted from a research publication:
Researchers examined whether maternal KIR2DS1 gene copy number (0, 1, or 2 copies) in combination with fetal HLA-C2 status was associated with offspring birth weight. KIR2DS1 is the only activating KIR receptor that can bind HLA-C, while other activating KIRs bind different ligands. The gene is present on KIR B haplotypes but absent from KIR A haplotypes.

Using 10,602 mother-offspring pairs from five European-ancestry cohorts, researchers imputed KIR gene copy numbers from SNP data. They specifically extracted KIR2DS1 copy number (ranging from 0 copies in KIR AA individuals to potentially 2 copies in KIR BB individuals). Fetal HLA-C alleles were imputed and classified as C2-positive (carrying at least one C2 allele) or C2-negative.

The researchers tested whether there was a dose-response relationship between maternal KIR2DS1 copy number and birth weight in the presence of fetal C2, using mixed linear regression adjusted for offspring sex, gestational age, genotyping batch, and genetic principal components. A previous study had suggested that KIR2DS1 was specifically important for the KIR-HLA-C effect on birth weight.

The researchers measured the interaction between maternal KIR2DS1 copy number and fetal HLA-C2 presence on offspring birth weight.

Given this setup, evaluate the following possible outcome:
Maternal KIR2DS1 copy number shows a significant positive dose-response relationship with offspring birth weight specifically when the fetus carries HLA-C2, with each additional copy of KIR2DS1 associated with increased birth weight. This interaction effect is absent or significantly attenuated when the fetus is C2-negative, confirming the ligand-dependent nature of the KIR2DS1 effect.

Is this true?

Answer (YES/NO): NO